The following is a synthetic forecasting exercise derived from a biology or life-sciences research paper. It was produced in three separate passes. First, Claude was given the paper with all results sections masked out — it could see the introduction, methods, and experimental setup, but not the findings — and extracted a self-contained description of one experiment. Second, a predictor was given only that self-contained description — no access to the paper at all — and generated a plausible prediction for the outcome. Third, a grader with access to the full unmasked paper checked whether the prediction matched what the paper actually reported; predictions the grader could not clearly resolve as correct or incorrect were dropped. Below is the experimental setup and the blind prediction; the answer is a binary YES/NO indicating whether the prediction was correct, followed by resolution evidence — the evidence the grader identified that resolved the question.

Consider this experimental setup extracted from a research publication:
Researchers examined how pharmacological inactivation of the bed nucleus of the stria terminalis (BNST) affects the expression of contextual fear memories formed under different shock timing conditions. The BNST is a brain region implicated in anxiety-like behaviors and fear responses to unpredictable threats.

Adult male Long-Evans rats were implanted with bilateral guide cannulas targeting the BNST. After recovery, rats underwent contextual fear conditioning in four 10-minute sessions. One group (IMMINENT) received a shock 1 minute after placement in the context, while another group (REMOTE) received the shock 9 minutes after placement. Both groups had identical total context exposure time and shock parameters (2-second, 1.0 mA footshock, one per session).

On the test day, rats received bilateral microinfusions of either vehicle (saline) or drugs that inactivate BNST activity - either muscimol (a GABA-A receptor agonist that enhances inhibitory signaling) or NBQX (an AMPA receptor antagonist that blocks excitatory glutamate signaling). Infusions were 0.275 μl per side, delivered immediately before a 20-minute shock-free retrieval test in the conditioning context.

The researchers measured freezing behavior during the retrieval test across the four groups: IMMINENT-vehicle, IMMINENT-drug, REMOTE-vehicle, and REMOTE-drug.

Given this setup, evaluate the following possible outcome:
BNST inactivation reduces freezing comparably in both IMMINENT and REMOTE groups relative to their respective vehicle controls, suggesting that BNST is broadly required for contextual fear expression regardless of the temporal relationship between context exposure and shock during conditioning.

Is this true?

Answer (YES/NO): NO